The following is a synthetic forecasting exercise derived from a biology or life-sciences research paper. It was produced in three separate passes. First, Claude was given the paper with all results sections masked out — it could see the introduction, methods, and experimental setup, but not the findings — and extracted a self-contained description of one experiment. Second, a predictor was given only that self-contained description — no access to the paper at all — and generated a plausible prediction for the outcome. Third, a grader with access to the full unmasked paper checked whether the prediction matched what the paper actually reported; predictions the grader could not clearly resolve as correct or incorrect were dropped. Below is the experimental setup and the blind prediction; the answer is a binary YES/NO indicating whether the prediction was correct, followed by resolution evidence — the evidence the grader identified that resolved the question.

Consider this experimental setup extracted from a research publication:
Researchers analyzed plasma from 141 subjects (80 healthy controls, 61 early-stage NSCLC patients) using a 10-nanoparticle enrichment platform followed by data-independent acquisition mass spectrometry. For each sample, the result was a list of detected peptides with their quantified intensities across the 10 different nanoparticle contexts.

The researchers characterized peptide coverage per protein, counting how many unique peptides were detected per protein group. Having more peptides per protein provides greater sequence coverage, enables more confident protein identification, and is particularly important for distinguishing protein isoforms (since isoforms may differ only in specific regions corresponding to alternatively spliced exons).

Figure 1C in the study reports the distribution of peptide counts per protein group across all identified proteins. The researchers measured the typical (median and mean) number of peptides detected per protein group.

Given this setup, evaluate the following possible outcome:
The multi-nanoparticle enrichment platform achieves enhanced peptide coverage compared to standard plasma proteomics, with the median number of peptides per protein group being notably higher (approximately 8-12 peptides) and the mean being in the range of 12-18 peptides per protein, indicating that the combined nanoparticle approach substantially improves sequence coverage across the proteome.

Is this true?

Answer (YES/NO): NO